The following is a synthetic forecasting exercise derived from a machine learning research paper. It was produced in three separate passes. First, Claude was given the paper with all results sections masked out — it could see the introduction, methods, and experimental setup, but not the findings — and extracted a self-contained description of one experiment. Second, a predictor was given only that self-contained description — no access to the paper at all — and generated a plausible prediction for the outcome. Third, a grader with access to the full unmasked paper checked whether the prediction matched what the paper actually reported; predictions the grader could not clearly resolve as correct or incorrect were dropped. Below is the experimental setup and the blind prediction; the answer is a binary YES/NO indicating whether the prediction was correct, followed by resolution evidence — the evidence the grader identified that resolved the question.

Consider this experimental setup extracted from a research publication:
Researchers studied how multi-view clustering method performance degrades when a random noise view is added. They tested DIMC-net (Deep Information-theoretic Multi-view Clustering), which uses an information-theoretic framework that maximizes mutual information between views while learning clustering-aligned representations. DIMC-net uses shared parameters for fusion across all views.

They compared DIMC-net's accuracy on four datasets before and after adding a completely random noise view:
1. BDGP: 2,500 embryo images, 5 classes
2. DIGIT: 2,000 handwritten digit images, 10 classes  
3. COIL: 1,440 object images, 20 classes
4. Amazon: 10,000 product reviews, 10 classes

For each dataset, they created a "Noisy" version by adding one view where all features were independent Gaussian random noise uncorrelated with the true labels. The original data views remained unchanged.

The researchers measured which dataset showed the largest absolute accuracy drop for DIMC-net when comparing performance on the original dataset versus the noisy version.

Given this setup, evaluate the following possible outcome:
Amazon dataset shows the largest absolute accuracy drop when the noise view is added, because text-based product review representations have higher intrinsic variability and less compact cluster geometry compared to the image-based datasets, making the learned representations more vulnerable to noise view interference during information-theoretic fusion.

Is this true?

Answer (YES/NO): YES